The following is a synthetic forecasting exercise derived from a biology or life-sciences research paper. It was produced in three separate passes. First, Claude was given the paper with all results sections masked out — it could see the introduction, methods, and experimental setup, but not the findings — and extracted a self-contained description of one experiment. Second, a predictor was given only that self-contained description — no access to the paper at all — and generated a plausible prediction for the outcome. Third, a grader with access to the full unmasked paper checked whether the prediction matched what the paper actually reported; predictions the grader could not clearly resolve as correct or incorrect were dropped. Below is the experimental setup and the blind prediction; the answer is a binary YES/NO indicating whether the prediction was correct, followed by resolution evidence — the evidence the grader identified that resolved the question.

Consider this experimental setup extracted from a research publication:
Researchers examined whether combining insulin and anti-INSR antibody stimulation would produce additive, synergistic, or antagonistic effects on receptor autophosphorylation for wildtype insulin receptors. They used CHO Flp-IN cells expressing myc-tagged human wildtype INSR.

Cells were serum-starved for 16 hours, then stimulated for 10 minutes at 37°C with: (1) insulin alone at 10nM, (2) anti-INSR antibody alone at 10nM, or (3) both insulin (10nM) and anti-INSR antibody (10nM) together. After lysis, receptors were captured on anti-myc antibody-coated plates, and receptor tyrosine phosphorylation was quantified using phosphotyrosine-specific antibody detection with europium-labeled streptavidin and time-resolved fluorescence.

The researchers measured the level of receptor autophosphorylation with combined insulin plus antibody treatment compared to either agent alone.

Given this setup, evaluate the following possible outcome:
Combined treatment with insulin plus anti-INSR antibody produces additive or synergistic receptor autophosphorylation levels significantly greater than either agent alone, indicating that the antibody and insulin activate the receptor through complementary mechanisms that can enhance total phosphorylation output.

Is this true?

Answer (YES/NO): YES